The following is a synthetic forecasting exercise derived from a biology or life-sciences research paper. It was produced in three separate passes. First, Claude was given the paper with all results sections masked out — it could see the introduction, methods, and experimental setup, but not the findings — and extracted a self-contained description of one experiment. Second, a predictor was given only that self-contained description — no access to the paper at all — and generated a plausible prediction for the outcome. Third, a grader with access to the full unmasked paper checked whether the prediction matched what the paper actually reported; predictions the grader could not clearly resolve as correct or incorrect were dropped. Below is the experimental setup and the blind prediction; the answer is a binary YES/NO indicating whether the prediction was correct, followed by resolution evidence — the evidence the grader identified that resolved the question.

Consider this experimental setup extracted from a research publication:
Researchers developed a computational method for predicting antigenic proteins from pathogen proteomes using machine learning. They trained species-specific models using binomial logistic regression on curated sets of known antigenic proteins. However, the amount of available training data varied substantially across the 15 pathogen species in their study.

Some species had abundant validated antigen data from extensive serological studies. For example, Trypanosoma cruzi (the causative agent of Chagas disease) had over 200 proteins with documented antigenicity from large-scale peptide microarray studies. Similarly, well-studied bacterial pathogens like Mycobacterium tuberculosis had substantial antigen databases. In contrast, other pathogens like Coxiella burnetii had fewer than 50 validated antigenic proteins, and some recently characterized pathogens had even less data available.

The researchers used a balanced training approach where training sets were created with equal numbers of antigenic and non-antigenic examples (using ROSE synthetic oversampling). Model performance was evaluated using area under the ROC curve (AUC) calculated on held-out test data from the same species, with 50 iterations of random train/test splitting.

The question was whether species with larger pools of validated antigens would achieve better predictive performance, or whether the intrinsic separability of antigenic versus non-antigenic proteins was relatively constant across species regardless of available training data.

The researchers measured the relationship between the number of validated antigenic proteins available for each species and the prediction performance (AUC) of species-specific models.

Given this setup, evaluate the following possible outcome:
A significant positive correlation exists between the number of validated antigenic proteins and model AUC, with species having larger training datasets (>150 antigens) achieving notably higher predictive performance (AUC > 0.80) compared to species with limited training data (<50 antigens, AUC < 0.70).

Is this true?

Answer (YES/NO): NO